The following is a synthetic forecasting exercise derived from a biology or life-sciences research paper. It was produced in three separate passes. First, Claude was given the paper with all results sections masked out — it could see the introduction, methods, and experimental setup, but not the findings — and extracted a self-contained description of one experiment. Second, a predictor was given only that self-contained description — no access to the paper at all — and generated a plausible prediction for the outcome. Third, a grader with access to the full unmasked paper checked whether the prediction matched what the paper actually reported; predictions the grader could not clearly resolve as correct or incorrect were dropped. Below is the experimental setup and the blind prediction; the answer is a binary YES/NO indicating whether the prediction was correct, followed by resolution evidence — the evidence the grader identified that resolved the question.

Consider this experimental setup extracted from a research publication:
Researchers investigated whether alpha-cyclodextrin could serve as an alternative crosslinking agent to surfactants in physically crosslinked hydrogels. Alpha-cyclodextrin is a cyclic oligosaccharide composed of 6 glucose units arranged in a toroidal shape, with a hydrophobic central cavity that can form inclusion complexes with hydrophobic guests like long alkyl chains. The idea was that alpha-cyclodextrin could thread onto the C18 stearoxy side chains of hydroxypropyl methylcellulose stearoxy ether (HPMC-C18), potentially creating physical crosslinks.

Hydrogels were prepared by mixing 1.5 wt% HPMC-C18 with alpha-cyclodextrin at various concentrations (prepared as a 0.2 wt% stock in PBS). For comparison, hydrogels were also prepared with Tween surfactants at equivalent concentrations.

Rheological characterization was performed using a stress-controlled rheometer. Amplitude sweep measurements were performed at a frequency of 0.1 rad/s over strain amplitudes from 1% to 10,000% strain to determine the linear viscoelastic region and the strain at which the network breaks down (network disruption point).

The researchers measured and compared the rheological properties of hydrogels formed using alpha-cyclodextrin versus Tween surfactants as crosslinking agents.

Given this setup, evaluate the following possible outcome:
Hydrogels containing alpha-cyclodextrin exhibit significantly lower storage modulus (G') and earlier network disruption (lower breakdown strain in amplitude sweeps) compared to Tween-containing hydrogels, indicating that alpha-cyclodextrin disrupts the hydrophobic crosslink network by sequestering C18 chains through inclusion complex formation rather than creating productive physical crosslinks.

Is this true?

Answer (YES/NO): NO